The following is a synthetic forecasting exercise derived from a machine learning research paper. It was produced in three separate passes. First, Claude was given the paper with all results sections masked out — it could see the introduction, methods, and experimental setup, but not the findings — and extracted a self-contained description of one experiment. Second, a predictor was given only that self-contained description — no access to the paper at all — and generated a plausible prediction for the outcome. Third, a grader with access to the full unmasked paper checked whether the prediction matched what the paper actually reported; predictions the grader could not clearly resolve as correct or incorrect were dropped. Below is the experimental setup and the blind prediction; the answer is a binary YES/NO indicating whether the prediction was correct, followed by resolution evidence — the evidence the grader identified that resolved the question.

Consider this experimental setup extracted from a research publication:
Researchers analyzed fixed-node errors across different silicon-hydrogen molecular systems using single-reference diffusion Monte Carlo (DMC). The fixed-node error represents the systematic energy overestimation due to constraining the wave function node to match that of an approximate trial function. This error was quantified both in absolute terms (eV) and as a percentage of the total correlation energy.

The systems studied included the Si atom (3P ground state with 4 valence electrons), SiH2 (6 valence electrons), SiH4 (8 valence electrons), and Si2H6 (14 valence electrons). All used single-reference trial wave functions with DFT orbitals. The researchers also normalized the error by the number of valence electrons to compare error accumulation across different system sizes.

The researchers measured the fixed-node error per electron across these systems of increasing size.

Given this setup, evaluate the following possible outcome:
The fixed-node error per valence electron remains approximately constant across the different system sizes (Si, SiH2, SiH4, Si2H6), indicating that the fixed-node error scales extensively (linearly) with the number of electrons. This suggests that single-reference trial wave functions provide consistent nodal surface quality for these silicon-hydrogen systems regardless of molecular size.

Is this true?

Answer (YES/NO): NO